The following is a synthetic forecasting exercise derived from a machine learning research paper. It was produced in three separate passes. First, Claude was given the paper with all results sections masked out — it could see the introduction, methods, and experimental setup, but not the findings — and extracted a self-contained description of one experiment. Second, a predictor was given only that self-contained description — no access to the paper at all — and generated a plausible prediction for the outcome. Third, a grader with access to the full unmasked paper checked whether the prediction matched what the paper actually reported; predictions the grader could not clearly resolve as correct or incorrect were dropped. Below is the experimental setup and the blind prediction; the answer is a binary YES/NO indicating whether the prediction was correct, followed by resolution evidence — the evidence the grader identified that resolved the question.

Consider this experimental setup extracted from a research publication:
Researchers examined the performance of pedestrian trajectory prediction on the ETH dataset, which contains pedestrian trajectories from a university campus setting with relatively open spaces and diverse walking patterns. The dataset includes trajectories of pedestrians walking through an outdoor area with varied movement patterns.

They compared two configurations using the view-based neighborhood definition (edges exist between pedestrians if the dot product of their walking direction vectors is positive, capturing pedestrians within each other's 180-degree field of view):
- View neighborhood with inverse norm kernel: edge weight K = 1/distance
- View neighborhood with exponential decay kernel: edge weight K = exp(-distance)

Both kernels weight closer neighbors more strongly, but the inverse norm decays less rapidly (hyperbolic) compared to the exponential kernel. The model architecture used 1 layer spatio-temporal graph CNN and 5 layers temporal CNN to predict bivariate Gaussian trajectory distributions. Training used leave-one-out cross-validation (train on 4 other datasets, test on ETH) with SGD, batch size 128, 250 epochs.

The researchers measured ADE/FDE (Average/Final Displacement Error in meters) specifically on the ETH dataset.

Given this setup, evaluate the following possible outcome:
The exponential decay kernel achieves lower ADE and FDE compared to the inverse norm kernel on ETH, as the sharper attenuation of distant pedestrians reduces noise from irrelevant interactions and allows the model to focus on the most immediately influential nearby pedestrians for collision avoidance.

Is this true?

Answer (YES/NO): NO